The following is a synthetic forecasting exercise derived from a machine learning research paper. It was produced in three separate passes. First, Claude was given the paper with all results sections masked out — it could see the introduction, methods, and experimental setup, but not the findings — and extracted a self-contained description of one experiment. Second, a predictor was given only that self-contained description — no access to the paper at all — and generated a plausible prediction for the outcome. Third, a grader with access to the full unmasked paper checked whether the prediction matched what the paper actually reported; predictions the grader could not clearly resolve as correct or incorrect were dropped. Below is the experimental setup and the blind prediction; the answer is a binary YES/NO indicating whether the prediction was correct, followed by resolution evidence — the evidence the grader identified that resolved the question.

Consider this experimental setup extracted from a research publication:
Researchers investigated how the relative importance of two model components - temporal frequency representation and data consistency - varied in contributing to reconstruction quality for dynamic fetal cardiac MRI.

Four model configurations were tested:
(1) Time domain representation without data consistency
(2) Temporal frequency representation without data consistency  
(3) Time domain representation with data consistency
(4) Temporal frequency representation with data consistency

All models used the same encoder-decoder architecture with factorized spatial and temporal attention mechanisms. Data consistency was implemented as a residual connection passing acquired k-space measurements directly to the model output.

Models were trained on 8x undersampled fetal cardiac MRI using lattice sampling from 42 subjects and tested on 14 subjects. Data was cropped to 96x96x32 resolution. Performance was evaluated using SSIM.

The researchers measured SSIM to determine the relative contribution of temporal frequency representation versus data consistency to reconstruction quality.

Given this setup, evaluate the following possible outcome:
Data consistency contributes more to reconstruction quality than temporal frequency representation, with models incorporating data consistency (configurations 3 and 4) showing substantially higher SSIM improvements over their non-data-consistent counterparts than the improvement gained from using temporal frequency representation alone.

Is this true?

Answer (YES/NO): NO